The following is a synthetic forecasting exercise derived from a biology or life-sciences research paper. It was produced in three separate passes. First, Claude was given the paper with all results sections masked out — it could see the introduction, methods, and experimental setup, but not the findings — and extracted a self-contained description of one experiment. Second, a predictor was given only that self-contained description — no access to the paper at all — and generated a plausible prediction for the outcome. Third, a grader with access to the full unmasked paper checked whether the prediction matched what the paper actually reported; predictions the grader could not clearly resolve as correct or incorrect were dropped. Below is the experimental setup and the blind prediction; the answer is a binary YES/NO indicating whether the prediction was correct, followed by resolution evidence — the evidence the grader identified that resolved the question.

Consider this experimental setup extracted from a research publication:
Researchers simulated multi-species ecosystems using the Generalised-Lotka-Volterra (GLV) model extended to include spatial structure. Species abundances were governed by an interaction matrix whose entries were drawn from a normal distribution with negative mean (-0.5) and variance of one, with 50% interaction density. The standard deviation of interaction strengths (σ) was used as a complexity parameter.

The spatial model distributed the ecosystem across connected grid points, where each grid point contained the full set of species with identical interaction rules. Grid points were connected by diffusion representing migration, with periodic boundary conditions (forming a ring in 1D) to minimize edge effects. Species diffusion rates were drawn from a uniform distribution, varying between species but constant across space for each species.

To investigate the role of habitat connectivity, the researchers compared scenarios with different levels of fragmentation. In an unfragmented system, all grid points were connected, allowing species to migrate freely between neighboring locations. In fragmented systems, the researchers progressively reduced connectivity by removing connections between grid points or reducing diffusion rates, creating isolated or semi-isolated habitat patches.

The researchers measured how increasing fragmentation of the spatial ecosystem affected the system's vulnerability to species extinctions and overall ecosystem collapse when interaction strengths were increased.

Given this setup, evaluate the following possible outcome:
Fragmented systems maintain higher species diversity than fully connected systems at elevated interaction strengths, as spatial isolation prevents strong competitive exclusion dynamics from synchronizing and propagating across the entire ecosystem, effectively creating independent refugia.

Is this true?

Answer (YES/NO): NO